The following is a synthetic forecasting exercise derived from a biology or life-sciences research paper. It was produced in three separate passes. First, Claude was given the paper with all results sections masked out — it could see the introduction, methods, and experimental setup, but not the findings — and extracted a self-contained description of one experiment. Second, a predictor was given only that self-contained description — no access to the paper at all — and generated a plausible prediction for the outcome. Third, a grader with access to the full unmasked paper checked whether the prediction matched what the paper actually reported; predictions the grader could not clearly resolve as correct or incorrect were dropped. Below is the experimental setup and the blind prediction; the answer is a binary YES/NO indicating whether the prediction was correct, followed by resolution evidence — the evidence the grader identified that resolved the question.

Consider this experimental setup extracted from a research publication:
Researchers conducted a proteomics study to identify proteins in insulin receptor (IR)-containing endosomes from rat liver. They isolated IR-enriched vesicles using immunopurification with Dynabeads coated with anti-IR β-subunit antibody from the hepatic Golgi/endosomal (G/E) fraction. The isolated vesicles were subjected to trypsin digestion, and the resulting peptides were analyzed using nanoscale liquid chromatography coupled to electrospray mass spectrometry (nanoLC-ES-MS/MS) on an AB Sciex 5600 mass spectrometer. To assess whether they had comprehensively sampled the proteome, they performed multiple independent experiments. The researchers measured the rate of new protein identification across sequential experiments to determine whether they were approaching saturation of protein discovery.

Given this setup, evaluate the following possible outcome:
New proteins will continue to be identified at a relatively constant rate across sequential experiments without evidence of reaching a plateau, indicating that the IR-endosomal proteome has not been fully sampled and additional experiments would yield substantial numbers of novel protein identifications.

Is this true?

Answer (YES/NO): NO